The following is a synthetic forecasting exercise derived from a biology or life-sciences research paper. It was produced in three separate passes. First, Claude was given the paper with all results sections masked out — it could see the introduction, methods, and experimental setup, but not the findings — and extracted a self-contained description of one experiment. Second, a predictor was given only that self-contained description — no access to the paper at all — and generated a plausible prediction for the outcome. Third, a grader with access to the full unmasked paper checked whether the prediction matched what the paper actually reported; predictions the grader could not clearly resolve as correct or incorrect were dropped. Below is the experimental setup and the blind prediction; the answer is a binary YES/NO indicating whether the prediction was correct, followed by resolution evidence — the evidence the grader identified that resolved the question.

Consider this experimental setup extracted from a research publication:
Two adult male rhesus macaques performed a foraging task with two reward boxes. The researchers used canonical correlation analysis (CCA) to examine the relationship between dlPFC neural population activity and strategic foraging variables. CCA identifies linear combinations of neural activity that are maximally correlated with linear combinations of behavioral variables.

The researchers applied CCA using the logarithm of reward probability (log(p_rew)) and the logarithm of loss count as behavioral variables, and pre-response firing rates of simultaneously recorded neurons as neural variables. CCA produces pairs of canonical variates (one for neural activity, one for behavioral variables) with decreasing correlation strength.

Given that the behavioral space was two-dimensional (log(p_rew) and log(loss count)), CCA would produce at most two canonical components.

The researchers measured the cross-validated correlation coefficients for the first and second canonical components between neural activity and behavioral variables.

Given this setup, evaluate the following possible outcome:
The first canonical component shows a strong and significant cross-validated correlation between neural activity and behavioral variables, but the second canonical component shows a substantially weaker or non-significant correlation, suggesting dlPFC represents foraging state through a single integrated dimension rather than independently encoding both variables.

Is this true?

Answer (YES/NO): NO